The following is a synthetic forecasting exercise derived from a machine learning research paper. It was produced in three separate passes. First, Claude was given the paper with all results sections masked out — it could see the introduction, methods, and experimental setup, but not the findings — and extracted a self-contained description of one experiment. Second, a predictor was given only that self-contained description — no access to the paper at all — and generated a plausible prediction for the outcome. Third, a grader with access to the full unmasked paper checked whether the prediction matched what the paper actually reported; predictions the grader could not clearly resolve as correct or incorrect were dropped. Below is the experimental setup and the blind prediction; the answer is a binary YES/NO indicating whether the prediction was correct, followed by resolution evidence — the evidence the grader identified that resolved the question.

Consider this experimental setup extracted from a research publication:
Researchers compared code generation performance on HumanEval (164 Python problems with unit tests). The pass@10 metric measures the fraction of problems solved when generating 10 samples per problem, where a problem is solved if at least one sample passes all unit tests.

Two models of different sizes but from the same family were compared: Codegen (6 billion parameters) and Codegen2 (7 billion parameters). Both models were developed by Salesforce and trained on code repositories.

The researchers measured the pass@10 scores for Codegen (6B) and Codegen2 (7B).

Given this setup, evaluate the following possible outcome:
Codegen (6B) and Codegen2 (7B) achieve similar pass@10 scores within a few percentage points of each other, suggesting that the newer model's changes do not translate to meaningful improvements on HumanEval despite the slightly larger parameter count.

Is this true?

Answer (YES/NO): NO